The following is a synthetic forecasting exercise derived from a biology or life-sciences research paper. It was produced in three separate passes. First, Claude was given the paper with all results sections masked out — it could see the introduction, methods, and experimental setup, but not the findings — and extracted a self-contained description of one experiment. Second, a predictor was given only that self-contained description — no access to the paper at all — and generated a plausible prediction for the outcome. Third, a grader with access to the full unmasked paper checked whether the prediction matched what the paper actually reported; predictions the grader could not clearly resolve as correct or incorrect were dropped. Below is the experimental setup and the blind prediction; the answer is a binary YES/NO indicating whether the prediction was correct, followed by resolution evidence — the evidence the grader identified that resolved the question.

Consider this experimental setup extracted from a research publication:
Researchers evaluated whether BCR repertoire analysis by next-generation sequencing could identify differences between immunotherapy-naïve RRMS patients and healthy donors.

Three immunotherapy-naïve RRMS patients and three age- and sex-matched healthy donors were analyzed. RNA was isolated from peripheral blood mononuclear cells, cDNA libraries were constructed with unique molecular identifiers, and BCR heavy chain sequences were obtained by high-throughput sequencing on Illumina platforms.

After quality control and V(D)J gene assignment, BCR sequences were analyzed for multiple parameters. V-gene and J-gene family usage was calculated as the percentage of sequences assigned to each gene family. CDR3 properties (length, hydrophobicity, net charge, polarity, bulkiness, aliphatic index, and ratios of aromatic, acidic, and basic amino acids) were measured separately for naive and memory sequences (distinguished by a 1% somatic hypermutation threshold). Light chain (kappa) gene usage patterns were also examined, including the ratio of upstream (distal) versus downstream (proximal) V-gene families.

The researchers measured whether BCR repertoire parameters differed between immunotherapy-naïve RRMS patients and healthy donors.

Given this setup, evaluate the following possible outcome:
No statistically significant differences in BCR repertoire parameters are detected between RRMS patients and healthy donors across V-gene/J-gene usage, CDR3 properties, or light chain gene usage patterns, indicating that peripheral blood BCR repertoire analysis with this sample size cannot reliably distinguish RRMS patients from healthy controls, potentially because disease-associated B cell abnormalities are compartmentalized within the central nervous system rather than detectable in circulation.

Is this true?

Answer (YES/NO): YES